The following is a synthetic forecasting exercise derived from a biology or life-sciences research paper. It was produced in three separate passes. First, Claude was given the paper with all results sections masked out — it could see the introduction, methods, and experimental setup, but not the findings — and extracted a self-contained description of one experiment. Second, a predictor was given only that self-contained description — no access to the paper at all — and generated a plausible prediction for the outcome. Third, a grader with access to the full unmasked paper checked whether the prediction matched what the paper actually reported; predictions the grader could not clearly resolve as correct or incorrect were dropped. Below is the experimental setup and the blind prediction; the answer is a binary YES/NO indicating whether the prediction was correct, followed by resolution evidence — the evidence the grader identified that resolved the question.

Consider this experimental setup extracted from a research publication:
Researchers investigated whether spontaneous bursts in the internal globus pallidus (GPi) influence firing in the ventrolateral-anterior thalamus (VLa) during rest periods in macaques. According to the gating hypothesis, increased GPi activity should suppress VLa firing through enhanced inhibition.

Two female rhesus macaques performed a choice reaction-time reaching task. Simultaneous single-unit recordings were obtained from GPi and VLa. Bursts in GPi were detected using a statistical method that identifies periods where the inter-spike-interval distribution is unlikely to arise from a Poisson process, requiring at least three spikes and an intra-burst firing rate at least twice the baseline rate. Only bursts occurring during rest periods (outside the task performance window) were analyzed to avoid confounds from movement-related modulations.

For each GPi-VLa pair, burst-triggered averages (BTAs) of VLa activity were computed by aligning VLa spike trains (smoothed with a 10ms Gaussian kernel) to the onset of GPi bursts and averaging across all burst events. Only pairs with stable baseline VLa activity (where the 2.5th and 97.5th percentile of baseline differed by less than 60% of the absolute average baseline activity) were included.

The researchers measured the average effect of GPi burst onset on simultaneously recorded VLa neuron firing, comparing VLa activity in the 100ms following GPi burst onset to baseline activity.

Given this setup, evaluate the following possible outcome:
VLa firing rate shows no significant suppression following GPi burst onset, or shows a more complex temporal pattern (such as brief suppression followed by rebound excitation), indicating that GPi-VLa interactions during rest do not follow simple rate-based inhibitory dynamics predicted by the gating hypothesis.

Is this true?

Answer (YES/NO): YES